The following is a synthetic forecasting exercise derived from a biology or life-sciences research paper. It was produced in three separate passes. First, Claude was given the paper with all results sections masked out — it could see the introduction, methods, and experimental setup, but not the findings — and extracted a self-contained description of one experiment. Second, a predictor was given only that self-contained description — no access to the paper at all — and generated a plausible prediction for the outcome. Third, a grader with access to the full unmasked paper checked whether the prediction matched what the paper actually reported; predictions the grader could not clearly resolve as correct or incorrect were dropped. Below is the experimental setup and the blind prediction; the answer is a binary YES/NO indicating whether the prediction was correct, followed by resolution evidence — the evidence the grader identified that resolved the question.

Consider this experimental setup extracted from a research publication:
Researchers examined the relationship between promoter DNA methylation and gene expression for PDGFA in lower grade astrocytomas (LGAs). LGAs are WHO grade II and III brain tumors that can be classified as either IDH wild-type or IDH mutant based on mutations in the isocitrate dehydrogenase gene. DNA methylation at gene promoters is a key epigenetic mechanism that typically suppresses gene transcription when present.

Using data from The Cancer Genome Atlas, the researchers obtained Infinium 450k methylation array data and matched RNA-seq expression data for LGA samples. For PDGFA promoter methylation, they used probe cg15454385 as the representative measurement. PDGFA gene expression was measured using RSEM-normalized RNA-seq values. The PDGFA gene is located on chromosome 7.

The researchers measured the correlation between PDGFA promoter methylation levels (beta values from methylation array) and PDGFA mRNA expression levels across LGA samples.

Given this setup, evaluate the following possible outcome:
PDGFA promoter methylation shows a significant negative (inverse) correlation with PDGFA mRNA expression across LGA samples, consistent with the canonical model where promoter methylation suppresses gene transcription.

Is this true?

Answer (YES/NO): YES